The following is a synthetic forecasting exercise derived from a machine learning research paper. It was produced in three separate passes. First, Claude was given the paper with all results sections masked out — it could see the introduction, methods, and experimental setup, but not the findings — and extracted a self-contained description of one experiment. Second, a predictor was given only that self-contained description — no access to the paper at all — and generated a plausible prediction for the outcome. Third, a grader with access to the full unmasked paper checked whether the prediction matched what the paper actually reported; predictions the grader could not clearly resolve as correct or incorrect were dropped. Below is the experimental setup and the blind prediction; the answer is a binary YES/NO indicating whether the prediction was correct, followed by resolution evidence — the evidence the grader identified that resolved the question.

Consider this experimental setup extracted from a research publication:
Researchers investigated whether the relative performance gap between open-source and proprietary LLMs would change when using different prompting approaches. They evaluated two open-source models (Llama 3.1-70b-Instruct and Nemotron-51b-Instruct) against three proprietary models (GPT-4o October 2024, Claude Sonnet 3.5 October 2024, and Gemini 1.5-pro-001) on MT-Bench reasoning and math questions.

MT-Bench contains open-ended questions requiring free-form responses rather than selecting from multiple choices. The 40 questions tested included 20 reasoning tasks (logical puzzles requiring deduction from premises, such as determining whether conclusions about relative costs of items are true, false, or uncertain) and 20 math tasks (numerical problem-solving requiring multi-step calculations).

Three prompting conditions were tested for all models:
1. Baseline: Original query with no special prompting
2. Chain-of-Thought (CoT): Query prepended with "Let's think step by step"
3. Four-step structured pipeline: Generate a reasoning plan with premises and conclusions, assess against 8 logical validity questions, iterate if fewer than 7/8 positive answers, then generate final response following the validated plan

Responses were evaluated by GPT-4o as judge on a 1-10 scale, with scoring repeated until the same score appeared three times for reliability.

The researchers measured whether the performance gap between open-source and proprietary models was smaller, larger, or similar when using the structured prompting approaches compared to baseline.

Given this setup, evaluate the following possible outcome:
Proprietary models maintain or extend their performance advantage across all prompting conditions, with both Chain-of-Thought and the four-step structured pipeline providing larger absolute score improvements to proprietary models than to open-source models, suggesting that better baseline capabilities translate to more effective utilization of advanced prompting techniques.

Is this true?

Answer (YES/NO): NO